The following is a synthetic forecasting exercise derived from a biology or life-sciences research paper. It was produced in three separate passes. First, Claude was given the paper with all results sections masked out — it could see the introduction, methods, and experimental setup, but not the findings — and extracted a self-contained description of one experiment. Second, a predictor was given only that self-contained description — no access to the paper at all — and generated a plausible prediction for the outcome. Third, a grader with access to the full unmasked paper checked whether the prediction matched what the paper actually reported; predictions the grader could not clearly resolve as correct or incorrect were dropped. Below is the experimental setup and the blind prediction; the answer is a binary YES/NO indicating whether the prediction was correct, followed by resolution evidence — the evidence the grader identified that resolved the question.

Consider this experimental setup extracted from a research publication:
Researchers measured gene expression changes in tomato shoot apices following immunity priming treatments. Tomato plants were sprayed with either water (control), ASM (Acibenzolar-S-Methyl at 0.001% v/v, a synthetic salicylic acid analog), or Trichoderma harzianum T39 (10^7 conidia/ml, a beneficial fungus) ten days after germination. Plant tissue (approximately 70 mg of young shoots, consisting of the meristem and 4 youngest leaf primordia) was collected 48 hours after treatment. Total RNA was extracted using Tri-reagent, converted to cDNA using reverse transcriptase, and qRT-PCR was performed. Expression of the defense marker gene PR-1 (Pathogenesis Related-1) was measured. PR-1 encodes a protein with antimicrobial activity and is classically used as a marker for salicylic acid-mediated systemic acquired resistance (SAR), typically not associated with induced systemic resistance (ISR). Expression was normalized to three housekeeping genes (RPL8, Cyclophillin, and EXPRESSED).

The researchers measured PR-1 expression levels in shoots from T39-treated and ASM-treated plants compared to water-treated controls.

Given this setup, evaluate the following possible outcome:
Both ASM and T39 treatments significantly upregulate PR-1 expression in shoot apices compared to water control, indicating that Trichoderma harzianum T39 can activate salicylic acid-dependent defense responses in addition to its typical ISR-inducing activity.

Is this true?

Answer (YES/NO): YES